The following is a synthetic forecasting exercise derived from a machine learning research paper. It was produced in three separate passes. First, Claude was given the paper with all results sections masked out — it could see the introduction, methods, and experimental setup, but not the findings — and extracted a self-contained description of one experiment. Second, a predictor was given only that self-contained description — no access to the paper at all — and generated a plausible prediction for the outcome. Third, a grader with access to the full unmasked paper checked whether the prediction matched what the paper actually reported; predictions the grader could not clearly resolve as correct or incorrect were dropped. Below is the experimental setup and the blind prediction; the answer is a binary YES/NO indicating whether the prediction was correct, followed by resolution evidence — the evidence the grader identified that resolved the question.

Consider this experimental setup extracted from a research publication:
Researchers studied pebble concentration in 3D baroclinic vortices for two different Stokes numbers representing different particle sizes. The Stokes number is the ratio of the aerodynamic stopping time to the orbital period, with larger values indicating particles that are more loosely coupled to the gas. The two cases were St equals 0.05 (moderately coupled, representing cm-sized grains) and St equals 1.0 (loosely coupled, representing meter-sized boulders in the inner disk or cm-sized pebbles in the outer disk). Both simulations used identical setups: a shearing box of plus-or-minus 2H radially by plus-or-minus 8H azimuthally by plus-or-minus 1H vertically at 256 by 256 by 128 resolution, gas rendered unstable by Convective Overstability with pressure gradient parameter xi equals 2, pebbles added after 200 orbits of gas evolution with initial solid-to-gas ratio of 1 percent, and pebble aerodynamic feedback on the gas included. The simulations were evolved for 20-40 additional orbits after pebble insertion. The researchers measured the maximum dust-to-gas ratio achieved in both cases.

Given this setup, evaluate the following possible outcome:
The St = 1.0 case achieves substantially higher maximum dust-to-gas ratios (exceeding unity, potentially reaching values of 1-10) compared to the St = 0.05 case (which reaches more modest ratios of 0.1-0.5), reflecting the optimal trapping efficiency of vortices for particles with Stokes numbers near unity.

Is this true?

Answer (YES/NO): NO